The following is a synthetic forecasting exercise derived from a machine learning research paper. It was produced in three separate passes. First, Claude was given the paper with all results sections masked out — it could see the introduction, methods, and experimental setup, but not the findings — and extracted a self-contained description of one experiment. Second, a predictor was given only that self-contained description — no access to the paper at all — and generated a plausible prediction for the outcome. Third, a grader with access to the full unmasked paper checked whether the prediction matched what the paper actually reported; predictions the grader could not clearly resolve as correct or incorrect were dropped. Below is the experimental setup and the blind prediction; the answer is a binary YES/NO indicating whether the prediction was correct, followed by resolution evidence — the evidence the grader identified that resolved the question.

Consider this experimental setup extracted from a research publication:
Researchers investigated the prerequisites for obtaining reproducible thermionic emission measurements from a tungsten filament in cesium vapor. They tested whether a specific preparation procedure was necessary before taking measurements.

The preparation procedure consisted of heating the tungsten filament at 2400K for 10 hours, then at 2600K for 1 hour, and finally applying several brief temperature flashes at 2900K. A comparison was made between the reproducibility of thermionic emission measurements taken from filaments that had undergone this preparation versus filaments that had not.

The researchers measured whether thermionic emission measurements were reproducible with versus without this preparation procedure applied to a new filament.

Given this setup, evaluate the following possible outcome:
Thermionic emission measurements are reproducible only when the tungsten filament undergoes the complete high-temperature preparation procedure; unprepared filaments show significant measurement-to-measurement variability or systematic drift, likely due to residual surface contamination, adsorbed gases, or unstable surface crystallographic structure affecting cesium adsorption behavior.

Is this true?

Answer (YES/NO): YES